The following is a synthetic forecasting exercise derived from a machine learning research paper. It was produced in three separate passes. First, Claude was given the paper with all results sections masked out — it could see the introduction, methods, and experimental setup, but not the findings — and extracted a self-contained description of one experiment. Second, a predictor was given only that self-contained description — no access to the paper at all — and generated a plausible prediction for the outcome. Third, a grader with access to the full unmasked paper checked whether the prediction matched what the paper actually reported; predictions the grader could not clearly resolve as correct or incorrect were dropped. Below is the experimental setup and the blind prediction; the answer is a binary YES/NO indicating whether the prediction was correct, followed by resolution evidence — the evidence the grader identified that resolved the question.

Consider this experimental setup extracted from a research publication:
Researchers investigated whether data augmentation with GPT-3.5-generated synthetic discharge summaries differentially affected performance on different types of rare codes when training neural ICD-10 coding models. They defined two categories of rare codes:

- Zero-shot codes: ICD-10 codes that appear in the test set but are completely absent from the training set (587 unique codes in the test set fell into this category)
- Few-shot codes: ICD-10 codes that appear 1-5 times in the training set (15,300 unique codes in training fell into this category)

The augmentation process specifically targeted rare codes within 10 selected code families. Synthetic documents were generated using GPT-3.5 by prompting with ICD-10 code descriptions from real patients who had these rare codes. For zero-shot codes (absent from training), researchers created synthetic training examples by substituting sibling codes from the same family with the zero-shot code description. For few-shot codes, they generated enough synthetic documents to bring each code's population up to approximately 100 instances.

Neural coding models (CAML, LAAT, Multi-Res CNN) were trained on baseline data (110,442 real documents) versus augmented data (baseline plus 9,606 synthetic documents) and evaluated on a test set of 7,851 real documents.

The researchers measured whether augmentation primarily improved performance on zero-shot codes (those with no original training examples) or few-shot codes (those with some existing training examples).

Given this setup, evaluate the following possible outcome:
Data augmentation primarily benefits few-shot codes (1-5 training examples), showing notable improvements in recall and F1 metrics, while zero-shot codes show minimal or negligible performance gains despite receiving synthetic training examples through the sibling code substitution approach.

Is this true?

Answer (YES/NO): YES